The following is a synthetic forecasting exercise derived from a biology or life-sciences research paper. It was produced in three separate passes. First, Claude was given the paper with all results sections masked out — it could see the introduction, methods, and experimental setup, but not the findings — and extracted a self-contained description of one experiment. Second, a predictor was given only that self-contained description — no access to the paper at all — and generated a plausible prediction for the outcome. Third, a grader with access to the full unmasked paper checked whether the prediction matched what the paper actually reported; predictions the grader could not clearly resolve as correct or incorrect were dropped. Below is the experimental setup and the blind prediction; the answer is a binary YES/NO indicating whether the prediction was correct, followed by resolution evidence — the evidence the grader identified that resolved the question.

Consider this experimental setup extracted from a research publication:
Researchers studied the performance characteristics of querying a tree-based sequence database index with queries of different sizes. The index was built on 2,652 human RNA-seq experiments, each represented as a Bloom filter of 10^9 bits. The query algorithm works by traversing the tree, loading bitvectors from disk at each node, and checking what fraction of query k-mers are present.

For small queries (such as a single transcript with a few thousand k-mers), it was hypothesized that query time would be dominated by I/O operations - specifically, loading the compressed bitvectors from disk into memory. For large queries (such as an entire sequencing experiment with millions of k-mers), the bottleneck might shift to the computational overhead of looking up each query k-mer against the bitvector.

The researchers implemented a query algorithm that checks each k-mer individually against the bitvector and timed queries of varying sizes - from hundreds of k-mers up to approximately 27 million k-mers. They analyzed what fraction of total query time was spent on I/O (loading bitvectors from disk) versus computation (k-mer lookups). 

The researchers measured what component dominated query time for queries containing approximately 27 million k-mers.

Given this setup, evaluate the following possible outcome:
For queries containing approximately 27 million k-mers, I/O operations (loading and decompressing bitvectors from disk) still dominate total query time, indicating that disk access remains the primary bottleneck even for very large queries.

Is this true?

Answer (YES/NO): NO